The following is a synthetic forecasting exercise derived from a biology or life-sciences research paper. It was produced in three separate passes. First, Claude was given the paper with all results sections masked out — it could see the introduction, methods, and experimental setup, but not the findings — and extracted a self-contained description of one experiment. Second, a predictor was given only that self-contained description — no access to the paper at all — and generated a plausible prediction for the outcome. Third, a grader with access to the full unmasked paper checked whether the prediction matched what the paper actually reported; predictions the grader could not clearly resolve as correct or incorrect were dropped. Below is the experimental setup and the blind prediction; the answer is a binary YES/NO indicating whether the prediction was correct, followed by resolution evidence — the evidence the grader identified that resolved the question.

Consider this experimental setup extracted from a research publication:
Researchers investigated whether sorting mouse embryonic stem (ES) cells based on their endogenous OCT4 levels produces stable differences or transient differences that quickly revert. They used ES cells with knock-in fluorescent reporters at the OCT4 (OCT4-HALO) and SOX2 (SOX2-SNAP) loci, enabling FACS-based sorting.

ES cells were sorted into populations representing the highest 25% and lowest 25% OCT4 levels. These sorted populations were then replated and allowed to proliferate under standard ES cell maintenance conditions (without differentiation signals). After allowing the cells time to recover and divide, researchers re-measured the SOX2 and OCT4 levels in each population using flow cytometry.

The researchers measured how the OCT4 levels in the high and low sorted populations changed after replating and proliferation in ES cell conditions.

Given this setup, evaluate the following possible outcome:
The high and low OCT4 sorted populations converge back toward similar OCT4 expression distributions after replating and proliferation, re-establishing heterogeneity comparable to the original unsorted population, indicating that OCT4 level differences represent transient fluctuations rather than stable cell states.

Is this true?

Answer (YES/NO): YES